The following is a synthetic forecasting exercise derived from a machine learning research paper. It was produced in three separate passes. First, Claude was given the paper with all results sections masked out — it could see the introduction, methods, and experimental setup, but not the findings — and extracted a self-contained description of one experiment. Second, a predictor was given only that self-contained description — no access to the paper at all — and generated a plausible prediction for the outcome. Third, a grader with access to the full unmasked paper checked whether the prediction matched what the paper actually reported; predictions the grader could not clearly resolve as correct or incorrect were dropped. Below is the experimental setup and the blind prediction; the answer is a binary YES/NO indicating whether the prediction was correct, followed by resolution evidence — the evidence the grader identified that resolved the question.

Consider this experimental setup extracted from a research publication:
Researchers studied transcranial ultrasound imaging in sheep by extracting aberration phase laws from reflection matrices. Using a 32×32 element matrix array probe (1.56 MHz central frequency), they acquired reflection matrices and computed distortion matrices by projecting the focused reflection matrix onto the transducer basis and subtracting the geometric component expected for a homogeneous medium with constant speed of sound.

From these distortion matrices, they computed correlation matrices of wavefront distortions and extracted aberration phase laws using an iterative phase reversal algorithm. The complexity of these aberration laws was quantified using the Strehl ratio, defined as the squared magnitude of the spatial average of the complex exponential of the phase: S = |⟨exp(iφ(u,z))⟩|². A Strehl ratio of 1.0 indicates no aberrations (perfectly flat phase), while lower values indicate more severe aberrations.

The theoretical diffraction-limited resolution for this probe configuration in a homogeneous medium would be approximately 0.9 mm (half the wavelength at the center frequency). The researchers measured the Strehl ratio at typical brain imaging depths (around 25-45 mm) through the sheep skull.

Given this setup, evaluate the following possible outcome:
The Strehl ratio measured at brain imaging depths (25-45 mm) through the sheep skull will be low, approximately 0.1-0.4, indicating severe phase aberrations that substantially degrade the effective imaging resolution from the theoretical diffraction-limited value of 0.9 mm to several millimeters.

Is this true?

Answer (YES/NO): NO